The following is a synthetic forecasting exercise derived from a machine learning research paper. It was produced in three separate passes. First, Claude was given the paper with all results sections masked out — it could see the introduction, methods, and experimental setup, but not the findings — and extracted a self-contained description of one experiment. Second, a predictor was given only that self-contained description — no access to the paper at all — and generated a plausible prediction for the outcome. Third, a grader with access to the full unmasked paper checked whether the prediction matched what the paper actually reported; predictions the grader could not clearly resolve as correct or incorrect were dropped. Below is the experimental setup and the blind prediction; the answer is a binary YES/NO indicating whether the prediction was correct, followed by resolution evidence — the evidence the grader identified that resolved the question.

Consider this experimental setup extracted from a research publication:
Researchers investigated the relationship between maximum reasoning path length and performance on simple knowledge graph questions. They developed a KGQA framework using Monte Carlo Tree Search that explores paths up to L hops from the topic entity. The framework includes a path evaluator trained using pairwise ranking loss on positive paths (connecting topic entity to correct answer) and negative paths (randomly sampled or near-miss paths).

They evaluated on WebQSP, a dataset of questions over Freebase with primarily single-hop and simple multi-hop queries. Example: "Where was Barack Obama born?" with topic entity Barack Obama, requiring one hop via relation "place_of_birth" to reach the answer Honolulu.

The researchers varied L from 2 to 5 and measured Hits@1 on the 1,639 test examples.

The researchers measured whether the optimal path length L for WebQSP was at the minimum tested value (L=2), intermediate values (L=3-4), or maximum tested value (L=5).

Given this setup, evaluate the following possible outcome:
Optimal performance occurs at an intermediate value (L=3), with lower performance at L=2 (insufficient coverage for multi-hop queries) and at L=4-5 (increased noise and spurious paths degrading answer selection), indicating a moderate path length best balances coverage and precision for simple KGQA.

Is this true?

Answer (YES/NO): YES